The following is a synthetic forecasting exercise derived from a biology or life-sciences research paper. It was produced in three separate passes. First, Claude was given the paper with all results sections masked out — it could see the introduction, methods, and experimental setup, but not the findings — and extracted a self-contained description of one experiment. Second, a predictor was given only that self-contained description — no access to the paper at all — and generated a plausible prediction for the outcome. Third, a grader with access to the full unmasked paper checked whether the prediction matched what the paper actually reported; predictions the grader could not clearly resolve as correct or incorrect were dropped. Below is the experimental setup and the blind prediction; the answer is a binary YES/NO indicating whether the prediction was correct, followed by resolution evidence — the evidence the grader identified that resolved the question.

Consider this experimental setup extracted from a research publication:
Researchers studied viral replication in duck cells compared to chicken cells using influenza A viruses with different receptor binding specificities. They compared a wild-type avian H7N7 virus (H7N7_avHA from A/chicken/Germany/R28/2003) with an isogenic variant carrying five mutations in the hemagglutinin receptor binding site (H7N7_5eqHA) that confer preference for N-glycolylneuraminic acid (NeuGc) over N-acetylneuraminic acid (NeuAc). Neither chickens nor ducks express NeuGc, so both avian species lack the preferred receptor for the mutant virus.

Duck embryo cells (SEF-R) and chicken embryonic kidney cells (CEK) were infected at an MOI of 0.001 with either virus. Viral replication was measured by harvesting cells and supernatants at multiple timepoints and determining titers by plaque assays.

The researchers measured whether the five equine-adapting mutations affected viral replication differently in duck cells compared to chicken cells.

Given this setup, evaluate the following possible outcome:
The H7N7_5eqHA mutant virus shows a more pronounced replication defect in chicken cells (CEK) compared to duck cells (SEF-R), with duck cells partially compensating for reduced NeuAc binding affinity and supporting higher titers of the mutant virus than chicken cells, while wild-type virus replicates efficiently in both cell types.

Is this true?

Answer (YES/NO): NO